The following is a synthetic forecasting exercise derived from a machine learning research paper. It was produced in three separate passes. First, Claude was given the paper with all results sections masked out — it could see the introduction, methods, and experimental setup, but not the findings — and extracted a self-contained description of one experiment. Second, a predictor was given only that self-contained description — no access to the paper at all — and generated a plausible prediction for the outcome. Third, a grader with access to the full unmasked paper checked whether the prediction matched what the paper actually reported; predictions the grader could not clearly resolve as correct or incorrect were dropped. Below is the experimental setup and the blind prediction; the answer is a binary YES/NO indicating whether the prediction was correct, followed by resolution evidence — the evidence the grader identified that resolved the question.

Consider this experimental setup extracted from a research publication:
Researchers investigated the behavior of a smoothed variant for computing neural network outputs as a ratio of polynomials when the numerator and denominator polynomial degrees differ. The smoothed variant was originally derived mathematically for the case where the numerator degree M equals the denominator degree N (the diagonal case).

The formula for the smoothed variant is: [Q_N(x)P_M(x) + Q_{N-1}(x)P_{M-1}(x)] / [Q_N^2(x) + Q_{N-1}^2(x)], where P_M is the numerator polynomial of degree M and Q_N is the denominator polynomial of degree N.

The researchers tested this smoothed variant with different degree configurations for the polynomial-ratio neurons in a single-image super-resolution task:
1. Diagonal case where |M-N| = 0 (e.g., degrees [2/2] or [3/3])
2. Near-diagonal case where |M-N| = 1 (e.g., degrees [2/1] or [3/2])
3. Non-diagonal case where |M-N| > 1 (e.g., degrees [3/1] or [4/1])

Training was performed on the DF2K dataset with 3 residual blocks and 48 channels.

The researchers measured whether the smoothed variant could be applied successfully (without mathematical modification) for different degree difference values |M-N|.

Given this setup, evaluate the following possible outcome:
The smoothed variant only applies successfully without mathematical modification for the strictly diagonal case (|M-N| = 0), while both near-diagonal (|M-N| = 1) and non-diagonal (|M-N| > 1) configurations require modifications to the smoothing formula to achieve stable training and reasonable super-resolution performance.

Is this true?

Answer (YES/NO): NO